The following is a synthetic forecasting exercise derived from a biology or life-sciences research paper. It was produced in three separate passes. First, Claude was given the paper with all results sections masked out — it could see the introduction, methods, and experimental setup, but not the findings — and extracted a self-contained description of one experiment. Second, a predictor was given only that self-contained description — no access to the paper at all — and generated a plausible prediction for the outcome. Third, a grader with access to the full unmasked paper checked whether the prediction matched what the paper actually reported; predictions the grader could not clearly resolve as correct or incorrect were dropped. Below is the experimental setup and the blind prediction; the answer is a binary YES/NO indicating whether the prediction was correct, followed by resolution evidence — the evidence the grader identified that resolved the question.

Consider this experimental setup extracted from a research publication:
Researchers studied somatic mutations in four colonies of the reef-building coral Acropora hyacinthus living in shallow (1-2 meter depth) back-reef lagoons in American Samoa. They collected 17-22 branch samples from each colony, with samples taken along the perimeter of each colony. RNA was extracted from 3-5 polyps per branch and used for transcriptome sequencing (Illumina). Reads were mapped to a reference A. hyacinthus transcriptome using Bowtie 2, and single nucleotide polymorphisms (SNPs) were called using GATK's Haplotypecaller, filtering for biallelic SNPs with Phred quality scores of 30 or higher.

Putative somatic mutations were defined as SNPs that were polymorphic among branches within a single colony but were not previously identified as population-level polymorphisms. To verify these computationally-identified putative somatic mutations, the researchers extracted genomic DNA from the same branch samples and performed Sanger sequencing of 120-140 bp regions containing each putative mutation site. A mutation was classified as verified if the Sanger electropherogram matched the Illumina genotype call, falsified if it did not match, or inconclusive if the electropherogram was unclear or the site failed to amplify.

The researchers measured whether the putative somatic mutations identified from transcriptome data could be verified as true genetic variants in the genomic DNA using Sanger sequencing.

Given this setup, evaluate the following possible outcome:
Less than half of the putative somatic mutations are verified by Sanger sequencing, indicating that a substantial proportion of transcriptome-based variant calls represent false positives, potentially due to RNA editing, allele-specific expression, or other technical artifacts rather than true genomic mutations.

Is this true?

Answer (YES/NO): YES